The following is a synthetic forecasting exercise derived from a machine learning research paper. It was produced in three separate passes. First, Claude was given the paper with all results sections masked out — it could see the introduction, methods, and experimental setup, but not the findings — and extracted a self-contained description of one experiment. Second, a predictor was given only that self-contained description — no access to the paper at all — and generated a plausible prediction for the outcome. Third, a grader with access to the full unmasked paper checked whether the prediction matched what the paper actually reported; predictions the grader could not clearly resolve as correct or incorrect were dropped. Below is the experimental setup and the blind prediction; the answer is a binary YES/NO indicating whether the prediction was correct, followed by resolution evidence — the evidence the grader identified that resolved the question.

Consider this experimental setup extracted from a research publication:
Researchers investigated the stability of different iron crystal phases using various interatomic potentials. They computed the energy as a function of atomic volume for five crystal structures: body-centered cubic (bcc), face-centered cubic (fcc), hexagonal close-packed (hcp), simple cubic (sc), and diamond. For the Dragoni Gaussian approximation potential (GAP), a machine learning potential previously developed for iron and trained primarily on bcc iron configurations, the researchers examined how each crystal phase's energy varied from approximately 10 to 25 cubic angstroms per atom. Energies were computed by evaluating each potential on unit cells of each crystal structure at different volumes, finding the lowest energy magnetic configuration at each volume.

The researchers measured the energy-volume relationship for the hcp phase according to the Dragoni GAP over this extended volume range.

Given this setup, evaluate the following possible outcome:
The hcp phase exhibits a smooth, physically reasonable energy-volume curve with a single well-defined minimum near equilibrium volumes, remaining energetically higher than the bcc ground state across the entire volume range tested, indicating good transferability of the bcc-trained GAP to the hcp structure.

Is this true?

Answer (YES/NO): NO